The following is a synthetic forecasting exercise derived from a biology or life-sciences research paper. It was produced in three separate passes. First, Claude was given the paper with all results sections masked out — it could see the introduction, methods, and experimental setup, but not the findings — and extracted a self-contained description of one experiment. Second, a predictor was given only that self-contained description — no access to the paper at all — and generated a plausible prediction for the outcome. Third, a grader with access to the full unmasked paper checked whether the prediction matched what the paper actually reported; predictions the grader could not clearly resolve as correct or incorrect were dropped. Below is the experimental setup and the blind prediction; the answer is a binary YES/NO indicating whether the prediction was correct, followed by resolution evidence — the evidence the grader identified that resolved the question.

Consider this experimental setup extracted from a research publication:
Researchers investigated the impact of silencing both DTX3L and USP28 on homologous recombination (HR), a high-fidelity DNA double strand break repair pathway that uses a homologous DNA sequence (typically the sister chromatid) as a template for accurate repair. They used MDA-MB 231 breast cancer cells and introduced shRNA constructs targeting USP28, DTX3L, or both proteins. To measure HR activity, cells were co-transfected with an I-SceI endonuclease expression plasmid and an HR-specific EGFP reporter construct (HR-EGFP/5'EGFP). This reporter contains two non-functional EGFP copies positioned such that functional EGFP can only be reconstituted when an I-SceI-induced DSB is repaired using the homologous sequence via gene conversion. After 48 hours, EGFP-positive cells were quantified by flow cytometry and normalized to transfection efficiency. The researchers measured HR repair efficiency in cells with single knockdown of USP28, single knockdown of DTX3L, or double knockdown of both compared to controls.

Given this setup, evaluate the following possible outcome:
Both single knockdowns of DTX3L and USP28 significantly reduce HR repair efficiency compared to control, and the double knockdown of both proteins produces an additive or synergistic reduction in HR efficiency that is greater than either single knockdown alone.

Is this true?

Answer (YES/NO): NO